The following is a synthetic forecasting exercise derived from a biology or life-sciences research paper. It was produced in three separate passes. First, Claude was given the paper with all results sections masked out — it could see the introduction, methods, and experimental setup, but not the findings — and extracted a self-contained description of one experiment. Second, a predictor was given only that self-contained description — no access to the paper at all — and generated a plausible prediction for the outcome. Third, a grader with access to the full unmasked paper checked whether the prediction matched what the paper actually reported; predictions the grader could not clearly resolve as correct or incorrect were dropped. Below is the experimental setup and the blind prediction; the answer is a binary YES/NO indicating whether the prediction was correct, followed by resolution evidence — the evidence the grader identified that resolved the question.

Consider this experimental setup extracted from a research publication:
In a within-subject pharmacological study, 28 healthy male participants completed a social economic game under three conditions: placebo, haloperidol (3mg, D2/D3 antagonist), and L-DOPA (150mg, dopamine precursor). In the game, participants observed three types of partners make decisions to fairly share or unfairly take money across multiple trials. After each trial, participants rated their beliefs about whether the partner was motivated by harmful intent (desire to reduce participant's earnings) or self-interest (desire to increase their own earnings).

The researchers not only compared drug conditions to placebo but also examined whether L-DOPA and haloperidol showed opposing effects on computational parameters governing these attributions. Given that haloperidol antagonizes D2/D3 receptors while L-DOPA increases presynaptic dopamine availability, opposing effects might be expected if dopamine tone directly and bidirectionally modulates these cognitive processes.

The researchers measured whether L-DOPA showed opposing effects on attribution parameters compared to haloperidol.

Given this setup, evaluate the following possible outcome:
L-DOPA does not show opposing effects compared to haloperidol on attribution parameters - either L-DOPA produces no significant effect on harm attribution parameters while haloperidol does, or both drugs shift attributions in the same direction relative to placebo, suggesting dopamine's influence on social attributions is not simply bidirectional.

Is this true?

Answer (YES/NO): YES